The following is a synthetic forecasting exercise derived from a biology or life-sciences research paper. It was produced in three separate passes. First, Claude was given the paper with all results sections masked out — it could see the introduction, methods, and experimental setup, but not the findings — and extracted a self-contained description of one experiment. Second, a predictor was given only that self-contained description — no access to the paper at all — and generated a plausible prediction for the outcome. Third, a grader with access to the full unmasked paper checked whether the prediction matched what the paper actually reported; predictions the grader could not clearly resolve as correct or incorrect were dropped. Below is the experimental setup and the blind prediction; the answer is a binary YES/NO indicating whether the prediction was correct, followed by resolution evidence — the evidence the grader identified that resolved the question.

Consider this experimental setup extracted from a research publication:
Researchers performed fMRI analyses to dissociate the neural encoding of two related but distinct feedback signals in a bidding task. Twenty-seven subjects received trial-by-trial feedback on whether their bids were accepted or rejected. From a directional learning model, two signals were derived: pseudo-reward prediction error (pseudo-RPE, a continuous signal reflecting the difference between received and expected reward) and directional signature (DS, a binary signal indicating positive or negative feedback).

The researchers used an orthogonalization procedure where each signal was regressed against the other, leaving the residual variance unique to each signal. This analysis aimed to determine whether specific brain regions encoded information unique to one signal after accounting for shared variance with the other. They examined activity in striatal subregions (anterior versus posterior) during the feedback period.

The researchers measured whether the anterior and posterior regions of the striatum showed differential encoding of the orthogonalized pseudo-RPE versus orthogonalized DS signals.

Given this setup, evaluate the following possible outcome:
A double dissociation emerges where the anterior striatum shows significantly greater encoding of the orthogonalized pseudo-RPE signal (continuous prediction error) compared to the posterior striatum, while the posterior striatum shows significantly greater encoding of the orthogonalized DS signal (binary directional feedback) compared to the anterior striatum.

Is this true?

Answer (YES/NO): YES